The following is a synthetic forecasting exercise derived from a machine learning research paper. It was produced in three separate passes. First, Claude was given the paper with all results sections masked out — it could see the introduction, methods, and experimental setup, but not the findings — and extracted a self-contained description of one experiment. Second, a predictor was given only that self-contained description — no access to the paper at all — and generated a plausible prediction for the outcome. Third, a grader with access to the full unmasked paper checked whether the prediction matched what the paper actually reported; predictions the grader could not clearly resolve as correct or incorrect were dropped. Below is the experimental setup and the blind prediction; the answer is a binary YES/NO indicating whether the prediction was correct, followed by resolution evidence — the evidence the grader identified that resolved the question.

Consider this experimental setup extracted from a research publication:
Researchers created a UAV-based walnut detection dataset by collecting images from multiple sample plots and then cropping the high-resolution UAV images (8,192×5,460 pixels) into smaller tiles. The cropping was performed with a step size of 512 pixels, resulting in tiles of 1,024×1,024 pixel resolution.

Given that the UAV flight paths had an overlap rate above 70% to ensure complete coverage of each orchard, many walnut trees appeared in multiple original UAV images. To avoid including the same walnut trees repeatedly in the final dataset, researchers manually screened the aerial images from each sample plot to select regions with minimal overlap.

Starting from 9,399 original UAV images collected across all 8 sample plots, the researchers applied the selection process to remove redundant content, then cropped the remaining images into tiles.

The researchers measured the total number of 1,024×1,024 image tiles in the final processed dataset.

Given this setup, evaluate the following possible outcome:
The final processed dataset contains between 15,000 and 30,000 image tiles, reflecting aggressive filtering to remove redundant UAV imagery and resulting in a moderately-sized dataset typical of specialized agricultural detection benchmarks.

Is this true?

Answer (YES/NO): NO